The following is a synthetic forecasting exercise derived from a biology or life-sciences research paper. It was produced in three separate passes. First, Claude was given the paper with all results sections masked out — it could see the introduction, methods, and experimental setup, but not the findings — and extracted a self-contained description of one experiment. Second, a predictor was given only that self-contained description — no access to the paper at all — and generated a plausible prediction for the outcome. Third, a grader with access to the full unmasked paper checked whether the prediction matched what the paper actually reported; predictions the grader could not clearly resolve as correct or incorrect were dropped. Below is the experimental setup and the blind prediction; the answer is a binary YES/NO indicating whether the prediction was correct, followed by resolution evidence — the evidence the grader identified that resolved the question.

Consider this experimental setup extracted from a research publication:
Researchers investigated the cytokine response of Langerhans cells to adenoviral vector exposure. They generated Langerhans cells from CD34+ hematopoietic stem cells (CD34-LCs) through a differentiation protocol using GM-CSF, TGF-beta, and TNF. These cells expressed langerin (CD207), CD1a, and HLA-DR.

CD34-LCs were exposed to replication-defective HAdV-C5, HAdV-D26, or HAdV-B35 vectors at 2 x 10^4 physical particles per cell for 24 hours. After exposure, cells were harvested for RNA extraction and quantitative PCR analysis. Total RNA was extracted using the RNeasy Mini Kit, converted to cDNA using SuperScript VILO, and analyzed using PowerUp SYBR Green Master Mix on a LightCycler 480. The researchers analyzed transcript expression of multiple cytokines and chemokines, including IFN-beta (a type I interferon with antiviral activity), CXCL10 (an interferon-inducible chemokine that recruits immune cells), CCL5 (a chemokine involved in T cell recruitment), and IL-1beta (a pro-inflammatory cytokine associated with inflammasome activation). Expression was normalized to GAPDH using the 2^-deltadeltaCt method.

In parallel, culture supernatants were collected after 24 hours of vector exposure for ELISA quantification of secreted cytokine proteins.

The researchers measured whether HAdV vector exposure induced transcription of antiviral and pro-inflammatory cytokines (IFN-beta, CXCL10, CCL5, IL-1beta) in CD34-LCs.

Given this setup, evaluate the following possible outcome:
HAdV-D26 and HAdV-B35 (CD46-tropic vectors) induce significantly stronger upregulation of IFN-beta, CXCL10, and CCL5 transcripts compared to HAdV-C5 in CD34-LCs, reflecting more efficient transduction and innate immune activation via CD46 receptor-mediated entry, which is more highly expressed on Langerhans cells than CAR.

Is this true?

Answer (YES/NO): NO